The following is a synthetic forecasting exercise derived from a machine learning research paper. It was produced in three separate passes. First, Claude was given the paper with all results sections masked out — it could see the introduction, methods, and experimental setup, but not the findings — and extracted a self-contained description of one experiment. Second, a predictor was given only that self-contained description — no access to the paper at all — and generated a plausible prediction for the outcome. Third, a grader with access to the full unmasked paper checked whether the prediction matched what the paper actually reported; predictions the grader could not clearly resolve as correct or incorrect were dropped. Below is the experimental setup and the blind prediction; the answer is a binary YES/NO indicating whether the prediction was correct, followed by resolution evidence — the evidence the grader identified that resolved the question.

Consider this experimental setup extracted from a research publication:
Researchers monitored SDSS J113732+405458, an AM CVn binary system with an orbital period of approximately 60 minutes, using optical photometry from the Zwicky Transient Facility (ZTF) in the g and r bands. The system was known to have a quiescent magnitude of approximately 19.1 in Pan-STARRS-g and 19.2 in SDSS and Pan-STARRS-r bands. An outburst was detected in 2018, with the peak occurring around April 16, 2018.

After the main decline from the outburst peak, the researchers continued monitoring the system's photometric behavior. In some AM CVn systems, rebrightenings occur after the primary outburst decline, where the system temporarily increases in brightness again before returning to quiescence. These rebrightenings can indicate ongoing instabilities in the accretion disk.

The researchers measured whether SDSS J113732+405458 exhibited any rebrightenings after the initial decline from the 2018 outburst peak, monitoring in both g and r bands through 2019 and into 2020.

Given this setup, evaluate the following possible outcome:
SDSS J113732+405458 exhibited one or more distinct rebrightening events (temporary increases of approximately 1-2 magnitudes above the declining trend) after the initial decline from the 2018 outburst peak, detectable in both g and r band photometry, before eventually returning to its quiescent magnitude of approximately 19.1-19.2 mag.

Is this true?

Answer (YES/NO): NO